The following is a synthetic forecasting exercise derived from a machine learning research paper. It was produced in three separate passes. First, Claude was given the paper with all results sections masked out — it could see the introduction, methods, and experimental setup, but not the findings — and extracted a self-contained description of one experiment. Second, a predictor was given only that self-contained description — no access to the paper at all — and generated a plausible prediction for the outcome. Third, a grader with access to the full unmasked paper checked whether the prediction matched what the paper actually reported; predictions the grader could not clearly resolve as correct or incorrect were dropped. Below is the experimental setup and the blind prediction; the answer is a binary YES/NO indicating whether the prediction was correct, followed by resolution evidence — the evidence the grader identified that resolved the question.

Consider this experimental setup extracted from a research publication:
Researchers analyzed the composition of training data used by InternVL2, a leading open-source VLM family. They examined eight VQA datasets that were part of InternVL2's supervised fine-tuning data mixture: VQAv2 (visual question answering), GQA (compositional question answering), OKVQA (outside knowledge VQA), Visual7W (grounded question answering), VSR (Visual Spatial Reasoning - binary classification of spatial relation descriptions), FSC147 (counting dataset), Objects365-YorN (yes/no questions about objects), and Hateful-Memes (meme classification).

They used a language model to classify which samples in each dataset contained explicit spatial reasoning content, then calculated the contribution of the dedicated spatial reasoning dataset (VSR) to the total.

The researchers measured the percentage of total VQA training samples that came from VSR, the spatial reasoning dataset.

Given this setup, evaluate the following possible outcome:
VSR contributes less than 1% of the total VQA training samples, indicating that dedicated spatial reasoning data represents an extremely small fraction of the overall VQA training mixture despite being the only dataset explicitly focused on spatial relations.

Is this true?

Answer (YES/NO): YES